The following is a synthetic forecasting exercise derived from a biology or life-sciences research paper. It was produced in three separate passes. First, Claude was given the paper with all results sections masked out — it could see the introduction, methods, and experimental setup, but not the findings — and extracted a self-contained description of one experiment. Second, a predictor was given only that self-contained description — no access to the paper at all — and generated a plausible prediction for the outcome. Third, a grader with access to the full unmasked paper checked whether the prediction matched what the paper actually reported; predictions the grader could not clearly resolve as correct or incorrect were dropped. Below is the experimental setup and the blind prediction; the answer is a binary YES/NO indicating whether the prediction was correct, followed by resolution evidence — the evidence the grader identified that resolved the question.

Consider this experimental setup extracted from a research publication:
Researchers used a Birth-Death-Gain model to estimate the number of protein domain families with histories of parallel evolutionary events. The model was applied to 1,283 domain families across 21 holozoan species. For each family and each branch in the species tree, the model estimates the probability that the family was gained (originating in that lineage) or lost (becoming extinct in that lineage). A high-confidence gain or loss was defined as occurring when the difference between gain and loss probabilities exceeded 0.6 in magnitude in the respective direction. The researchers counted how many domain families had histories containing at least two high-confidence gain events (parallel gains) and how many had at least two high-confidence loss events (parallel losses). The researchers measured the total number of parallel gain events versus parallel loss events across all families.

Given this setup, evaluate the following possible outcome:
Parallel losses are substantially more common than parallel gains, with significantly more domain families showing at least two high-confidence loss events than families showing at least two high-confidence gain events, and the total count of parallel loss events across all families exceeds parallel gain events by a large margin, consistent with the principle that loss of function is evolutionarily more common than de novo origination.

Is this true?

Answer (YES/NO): YES